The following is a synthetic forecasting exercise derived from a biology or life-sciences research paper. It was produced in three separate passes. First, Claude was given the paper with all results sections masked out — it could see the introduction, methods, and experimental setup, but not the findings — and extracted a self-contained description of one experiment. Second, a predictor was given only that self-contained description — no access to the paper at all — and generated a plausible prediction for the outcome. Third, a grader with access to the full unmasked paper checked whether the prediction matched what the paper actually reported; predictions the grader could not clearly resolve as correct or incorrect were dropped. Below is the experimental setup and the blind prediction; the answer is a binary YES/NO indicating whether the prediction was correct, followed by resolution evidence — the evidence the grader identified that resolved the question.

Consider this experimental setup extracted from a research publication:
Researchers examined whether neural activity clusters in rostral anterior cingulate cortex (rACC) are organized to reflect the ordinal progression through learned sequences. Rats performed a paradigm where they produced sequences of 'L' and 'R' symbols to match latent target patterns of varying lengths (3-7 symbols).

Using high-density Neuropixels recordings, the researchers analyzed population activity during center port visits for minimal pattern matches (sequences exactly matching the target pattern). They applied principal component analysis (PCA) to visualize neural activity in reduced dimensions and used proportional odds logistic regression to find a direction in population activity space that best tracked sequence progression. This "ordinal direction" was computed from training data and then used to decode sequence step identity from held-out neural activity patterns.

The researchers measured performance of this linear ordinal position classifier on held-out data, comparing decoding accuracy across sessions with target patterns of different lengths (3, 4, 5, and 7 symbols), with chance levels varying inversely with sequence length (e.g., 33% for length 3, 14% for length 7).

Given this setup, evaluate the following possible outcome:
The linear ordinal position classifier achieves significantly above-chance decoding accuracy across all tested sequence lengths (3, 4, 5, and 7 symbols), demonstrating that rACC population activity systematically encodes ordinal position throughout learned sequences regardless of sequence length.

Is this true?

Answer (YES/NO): YES